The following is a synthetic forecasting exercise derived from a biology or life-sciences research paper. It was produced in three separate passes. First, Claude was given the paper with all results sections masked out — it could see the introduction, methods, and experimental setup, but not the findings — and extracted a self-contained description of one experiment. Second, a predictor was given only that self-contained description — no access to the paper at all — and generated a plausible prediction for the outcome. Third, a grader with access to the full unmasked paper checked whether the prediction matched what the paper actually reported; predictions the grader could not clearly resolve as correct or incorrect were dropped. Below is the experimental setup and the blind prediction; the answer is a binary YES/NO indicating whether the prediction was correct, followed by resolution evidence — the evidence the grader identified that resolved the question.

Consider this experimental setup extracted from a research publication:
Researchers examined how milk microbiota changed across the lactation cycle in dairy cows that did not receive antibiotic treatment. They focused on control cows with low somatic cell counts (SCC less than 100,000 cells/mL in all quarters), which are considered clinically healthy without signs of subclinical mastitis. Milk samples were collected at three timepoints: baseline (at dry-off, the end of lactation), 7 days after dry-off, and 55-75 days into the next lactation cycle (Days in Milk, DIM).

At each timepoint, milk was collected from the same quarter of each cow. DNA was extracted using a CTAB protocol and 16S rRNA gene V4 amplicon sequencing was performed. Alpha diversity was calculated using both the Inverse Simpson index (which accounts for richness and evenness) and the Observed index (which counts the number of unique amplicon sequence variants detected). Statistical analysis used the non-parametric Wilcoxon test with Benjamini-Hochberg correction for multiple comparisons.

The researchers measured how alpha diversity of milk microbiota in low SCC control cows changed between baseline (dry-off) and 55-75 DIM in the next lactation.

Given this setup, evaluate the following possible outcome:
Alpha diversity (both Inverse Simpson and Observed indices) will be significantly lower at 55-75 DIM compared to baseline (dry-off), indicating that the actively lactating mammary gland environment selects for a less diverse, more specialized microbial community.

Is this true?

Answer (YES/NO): NO